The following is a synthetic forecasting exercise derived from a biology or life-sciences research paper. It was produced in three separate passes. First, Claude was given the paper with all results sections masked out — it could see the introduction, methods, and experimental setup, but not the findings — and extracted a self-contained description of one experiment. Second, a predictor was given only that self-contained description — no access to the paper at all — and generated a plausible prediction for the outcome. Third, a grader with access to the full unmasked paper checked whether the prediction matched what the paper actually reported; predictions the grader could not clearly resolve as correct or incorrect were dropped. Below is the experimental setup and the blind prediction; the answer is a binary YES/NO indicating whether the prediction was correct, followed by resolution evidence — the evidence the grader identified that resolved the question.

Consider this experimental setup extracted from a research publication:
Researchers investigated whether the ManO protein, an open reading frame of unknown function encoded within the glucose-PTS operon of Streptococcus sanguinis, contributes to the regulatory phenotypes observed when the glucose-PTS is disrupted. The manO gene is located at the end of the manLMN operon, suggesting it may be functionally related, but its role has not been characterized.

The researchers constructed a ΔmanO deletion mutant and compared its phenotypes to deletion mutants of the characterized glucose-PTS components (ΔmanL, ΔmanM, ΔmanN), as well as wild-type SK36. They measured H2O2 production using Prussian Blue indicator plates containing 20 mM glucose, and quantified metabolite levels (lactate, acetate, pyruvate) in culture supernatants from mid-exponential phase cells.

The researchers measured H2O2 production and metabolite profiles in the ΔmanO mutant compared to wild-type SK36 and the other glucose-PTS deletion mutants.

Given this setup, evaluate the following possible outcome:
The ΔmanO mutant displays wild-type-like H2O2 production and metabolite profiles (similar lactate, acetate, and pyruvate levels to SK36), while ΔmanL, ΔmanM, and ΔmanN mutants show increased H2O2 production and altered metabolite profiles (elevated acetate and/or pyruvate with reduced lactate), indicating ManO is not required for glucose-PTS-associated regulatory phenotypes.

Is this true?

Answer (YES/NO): NO